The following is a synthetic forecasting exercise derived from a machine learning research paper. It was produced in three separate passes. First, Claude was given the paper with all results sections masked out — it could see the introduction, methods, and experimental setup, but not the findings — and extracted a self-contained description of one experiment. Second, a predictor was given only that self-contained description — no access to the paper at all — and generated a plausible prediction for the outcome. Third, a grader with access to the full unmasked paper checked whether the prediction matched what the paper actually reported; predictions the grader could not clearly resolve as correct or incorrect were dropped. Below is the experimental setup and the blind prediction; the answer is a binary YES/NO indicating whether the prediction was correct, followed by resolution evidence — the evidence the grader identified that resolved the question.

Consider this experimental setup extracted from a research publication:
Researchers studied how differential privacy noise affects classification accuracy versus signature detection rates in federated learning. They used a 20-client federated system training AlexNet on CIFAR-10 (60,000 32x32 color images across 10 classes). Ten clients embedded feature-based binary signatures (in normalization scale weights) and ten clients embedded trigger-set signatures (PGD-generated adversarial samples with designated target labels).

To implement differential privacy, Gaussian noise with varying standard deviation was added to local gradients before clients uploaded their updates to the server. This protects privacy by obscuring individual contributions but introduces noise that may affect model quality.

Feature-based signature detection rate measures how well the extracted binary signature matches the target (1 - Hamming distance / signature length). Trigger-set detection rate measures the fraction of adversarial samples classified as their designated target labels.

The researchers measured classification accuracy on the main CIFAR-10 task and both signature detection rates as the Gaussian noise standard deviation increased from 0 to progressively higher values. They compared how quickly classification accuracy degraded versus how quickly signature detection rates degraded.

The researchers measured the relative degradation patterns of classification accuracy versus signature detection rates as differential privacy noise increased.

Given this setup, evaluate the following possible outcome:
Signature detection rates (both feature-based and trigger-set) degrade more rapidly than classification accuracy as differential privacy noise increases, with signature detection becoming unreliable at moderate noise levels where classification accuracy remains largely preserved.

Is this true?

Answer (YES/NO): NO